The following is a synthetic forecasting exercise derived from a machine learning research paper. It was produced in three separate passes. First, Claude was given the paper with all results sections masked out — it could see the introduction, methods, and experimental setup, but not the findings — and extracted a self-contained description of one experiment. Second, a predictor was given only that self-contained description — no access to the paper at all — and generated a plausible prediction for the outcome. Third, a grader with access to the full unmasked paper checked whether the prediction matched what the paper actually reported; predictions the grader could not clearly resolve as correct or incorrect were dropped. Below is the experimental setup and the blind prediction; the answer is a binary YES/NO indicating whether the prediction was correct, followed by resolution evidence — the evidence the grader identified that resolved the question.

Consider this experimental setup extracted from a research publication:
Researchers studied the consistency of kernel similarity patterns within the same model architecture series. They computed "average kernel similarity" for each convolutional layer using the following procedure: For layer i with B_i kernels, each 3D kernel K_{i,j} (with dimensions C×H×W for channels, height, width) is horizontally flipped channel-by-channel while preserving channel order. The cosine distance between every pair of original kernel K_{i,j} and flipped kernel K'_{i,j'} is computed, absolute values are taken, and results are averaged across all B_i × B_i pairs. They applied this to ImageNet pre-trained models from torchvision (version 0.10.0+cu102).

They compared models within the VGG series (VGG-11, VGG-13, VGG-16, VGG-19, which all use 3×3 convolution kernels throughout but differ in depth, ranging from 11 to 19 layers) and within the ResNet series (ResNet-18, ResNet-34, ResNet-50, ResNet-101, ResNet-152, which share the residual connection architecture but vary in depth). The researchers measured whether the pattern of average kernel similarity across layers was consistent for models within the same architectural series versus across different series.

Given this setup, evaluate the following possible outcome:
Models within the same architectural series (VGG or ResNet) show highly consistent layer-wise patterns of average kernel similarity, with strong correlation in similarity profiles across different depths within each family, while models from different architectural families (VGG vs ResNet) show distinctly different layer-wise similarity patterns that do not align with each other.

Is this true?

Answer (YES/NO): NO